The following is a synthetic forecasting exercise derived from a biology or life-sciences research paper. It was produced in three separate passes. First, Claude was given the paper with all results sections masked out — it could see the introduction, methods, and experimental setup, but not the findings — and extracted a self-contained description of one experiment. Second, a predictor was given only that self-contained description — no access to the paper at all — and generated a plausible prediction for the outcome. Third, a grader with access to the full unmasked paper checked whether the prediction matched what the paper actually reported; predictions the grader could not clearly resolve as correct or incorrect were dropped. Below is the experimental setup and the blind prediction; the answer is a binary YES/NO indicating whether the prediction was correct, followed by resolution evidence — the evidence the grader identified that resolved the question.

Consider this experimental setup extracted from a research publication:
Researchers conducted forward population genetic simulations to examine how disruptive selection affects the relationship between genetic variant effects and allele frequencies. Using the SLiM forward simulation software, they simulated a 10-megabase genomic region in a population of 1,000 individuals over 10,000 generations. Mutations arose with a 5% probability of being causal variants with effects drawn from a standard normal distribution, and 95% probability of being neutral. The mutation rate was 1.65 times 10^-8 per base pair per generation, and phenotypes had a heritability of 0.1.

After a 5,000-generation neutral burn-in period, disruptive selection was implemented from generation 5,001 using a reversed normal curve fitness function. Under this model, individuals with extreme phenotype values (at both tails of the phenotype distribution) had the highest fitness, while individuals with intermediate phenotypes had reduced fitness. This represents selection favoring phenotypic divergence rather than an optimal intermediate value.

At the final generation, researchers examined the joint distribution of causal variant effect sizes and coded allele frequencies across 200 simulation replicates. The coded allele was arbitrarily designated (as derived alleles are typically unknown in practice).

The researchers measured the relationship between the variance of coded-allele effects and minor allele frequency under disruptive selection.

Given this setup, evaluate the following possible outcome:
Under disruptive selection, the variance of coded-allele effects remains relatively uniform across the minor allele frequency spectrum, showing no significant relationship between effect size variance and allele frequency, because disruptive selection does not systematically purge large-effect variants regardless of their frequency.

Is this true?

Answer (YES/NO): NO